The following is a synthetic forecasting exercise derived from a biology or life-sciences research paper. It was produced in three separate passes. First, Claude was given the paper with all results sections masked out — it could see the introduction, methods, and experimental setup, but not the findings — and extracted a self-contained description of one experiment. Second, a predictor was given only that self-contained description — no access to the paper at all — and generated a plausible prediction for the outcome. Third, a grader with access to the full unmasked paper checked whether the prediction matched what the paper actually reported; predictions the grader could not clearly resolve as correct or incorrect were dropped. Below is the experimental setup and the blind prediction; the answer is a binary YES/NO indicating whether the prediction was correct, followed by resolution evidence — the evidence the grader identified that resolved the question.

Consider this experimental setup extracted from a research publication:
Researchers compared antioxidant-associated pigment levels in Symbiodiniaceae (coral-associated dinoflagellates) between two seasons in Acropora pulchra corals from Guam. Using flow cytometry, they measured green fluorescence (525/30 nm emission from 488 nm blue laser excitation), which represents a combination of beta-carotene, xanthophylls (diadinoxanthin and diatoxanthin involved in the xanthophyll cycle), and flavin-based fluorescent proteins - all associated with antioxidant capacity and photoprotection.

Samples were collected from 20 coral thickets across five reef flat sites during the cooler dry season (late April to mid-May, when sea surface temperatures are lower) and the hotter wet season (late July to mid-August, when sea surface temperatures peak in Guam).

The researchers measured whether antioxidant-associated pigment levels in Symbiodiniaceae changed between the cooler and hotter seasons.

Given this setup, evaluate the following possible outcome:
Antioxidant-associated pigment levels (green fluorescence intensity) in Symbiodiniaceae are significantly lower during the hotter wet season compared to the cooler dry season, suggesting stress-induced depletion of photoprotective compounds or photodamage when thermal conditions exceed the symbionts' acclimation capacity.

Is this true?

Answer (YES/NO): NO